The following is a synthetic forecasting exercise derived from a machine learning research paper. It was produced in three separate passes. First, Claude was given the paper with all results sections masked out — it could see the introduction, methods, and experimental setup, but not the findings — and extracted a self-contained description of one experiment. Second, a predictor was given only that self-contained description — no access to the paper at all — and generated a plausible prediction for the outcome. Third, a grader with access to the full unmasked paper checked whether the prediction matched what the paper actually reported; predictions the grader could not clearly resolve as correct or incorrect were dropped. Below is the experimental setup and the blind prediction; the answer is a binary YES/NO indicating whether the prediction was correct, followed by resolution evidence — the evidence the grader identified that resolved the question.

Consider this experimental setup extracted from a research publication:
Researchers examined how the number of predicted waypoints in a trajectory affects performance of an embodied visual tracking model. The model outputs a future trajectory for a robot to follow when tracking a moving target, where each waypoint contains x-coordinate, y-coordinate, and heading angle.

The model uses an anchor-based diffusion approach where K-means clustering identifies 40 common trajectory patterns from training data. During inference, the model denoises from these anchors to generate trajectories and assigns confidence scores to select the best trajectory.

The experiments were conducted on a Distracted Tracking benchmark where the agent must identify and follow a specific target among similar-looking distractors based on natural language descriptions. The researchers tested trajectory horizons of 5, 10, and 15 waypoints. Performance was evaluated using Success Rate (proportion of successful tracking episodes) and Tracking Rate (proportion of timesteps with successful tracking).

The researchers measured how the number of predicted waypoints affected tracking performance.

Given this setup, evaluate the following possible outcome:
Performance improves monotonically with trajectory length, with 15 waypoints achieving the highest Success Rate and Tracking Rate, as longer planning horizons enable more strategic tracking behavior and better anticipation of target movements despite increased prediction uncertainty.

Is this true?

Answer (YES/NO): NO